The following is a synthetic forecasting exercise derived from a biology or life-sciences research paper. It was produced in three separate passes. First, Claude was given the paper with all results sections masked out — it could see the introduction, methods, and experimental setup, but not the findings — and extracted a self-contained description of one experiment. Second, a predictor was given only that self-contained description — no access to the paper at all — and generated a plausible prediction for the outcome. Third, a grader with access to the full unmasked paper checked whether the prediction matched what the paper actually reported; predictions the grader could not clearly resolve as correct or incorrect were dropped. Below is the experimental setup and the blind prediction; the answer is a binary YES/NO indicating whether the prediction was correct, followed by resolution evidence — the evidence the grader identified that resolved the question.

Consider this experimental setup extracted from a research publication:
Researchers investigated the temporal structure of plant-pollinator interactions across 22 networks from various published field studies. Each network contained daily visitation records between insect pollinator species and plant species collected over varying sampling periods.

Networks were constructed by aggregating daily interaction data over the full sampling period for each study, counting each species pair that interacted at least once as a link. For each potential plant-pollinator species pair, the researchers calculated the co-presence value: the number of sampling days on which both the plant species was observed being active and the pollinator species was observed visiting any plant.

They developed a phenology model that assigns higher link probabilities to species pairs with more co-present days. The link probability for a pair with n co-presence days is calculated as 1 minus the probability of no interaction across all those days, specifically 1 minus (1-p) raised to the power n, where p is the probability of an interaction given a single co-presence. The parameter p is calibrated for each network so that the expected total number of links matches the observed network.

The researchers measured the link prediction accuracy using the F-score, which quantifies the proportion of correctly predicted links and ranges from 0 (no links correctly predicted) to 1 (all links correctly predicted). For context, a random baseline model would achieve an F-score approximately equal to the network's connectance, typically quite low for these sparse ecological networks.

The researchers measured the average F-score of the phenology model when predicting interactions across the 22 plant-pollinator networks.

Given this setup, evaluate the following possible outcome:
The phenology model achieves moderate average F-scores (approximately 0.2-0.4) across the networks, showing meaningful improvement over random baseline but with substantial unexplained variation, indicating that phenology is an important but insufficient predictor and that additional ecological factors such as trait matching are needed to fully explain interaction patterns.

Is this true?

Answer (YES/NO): YES